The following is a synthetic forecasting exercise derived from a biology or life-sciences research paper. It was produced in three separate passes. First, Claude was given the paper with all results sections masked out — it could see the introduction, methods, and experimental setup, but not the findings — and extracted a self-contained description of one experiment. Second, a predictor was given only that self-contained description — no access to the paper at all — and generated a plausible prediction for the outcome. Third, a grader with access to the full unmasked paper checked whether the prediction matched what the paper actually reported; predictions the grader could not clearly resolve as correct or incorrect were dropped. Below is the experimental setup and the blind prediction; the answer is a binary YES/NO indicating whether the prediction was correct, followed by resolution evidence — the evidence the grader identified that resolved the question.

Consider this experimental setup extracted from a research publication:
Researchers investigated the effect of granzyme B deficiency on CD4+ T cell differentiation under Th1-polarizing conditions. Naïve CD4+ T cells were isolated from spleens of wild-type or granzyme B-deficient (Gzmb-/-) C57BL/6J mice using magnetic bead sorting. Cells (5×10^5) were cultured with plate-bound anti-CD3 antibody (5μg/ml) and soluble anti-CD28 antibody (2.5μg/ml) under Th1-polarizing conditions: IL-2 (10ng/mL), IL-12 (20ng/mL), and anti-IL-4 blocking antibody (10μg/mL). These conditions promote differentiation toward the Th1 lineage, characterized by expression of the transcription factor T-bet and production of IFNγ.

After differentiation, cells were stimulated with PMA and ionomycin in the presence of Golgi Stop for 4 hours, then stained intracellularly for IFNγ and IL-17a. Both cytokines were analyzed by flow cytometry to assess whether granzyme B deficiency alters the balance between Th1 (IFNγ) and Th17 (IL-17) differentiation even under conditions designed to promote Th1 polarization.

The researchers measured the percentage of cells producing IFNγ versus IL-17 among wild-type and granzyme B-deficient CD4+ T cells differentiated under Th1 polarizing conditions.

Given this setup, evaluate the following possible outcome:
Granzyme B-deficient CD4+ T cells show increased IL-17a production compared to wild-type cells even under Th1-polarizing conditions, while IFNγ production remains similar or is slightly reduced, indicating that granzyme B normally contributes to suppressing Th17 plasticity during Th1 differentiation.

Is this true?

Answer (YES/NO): YES